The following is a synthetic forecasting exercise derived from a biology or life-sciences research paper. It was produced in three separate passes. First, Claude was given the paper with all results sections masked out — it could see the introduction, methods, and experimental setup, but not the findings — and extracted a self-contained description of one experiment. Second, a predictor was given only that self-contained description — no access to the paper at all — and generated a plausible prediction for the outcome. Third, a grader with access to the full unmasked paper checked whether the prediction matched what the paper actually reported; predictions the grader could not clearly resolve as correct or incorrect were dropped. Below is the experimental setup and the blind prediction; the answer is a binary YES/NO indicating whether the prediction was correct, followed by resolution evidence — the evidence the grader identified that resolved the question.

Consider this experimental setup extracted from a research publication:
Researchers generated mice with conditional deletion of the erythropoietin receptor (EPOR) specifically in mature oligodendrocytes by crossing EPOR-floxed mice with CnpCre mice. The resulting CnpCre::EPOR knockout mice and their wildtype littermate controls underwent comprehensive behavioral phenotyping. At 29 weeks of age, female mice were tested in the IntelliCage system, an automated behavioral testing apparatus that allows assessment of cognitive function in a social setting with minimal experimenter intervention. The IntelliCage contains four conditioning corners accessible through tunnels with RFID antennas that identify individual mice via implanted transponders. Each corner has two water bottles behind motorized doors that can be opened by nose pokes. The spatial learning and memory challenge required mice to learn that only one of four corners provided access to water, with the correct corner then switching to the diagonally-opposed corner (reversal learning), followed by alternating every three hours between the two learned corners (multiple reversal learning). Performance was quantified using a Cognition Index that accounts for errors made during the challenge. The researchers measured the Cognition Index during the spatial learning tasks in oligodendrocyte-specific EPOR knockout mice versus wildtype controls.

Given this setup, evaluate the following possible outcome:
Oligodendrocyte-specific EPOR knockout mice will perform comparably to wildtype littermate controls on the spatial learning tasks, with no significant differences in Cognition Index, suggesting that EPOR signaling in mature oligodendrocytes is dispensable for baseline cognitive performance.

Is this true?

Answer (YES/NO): NO